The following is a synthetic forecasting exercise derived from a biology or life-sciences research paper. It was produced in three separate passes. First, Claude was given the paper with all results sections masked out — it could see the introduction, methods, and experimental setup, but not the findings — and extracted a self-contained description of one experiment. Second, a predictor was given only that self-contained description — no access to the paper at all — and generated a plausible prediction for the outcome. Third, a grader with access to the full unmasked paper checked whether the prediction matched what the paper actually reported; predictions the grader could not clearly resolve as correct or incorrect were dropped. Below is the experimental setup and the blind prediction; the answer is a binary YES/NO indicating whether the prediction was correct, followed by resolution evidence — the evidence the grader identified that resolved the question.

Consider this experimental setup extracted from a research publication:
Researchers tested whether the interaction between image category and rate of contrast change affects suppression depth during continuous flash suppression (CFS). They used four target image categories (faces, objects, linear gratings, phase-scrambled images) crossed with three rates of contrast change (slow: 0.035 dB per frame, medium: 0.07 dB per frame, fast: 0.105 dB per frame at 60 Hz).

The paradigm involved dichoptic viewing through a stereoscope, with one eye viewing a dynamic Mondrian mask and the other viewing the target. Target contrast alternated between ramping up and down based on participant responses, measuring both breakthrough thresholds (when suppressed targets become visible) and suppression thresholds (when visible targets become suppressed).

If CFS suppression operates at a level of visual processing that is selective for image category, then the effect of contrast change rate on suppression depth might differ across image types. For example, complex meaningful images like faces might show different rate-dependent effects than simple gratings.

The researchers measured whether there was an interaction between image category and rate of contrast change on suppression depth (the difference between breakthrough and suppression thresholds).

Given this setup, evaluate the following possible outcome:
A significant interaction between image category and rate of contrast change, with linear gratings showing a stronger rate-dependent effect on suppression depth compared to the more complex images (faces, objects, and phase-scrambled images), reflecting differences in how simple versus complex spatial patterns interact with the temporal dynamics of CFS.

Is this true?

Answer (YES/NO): NO